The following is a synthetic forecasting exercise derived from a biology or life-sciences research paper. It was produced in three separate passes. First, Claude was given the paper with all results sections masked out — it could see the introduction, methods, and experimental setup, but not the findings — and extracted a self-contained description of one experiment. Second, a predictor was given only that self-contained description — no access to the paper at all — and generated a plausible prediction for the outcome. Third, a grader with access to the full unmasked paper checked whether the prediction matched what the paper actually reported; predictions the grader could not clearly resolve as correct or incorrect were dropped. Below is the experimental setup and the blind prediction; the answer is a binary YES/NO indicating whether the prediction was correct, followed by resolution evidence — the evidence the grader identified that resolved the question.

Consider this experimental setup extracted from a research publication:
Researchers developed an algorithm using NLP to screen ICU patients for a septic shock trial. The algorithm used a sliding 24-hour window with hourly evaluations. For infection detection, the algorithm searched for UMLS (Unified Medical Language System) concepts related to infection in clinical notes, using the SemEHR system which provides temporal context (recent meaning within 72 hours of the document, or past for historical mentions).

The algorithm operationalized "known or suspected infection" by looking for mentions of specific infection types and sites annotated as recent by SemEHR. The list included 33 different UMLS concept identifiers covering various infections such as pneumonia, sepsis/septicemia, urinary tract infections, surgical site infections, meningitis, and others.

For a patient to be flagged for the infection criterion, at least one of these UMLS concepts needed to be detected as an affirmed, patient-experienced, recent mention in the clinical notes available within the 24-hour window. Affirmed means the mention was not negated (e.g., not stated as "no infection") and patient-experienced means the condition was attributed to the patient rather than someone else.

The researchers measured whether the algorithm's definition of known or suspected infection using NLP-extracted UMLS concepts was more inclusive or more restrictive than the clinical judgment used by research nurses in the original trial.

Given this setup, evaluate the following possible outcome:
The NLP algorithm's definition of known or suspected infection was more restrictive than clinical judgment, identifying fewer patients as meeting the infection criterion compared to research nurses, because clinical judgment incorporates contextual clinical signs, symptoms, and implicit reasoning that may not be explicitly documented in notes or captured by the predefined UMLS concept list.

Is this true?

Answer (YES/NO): NO